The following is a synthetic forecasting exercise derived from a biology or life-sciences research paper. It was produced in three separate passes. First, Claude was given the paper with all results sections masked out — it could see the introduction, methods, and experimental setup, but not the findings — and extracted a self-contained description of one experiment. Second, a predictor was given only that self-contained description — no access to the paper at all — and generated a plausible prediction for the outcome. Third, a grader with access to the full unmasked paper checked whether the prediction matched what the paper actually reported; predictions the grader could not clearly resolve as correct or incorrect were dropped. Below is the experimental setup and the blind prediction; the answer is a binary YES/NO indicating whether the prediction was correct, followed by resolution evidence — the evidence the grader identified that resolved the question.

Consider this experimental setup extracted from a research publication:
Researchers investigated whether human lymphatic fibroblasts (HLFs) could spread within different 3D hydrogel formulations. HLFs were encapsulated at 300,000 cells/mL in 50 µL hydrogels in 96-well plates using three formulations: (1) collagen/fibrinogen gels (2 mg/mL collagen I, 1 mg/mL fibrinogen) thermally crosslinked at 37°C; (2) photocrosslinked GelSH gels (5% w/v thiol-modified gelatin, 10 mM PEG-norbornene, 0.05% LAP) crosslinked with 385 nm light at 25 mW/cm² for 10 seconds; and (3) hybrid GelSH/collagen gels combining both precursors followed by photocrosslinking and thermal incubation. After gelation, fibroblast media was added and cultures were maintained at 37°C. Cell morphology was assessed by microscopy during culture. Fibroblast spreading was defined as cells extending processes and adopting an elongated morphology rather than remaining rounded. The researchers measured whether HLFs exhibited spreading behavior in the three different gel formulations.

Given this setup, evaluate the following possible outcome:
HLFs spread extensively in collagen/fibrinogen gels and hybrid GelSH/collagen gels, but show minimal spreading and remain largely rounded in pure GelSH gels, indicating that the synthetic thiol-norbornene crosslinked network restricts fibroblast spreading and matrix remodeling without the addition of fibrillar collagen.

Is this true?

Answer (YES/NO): YES